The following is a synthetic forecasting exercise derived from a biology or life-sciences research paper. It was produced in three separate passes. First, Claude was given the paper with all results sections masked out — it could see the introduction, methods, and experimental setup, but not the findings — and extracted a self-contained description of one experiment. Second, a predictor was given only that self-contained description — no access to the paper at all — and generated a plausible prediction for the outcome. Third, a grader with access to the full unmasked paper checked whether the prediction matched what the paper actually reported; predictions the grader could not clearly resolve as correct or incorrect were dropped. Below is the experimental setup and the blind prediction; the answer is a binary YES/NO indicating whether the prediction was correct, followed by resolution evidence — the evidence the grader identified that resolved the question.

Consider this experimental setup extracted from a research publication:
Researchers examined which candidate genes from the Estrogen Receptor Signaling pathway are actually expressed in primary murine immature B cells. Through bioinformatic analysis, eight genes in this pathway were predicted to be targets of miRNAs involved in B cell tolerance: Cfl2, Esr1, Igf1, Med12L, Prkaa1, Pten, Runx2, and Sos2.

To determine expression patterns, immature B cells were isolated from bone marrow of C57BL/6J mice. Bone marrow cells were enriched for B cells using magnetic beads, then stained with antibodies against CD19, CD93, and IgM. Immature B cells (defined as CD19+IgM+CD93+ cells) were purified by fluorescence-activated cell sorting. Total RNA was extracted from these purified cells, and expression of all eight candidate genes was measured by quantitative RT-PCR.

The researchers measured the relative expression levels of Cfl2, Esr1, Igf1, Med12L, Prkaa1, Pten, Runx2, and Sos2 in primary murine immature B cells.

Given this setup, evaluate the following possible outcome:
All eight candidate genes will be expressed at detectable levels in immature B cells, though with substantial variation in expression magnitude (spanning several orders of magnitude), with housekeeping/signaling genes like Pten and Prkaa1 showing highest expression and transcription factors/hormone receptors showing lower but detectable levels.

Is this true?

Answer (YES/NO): NO